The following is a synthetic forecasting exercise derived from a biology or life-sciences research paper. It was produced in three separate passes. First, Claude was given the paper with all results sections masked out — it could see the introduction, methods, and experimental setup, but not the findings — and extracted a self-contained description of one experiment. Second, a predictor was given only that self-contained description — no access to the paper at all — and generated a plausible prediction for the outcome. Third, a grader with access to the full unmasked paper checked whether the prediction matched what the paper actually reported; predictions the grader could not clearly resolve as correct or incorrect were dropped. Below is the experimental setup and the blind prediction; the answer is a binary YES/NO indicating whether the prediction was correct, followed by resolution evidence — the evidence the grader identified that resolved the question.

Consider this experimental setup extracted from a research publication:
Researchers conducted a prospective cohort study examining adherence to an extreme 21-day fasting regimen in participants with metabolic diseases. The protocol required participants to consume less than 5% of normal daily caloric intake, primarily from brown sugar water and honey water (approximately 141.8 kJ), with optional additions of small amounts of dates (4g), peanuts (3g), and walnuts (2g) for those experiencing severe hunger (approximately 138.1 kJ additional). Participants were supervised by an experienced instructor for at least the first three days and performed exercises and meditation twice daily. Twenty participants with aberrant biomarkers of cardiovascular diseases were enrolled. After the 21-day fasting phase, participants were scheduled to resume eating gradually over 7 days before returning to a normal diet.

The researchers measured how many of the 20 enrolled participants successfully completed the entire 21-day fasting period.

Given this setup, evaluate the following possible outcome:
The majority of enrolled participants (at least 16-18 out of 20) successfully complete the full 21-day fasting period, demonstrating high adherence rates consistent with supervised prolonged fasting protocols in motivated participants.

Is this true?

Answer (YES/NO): YES